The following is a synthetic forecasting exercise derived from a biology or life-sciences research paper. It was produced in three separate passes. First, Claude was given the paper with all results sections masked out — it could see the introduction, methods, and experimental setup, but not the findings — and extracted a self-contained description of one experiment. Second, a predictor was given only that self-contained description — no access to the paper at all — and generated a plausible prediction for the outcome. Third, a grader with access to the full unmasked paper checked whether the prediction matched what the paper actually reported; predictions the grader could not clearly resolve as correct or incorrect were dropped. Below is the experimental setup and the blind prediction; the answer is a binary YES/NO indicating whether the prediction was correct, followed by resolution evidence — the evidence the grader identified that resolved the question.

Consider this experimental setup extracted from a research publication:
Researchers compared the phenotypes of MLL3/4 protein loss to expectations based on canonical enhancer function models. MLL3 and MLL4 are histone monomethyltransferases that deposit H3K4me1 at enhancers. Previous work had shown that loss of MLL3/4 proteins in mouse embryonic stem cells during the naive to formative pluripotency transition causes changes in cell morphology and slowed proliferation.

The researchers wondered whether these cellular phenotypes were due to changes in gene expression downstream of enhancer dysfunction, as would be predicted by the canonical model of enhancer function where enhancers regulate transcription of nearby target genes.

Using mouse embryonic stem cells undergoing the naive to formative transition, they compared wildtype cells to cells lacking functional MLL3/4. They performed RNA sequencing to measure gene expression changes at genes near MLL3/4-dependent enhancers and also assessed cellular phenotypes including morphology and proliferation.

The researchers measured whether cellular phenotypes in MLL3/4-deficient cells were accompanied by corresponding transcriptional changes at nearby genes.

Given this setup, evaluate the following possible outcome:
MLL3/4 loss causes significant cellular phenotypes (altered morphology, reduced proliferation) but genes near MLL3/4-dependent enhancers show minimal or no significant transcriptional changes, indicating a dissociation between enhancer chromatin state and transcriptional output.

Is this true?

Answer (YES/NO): YES